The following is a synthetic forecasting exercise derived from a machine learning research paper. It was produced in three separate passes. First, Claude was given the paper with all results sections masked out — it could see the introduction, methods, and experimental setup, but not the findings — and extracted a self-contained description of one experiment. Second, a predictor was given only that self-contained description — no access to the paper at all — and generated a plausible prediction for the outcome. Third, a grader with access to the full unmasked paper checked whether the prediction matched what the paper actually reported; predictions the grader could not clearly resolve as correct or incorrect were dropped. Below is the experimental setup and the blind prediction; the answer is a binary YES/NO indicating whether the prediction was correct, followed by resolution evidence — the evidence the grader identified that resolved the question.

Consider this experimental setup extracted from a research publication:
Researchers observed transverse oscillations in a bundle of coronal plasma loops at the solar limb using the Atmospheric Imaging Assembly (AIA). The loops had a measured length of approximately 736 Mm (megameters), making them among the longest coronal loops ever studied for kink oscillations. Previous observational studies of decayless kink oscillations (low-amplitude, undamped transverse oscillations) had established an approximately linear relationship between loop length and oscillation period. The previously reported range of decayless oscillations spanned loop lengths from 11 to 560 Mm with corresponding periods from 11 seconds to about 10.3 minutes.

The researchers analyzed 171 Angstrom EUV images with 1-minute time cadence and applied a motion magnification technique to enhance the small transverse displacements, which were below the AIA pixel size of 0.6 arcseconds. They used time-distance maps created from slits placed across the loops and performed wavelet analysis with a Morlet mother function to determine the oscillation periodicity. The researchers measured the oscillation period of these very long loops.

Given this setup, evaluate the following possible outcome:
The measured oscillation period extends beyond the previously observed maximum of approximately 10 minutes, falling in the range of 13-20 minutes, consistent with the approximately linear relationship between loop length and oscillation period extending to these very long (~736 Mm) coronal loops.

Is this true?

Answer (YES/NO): NO